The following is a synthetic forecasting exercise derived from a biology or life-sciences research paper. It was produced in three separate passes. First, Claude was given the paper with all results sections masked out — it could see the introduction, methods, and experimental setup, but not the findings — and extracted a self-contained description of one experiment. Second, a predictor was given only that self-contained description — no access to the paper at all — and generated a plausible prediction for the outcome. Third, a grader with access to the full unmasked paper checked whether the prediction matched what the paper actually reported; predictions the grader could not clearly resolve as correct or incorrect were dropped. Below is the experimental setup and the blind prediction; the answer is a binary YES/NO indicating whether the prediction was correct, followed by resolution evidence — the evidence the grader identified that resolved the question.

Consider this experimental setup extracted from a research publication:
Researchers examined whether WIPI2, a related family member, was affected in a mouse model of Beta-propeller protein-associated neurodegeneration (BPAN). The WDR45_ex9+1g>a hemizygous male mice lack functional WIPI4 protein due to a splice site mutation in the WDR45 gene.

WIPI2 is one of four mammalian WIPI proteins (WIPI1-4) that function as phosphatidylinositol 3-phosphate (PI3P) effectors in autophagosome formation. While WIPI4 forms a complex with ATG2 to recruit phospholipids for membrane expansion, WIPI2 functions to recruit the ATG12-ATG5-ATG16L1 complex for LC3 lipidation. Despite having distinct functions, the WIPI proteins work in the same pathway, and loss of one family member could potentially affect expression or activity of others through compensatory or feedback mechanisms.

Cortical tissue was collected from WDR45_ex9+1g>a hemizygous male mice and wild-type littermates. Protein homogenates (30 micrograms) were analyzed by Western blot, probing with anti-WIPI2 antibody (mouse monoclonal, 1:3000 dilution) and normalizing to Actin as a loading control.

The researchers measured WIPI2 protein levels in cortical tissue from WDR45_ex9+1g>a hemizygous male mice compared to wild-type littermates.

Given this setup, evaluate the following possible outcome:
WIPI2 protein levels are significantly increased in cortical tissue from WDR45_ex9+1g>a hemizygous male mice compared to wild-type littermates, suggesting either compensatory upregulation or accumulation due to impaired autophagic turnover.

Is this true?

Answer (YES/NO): NO